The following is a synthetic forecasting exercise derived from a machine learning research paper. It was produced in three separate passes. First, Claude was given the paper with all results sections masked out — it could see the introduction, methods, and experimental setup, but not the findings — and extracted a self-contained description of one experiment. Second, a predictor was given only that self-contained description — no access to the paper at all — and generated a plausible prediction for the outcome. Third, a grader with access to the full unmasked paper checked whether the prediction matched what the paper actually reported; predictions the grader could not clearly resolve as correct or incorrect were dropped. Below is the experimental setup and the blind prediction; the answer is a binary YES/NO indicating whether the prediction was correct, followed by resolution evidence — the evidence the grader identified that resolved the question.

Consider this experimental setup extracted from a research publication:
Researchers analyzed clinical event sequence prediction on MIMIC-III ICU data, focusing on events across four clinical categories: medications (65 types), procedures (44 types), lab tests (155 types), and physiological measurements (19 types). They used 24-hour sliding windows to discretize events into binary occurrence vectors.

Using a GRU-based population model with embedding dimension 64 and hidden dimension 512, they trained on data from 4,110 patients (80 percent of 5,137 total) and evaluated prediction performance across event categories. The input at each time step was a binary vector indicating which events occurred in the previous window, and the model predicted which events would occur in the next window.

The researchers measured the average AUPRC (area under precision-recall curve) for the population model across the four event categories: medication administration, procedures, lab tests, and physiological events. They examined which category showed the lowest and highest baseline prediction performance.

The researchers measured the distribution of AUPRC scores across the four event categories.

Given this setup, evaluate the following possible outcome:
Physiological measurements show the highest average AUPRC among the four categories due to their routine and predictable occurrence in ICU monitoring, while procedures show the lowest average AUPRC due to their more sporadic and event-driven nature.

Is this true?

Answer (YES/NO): YES